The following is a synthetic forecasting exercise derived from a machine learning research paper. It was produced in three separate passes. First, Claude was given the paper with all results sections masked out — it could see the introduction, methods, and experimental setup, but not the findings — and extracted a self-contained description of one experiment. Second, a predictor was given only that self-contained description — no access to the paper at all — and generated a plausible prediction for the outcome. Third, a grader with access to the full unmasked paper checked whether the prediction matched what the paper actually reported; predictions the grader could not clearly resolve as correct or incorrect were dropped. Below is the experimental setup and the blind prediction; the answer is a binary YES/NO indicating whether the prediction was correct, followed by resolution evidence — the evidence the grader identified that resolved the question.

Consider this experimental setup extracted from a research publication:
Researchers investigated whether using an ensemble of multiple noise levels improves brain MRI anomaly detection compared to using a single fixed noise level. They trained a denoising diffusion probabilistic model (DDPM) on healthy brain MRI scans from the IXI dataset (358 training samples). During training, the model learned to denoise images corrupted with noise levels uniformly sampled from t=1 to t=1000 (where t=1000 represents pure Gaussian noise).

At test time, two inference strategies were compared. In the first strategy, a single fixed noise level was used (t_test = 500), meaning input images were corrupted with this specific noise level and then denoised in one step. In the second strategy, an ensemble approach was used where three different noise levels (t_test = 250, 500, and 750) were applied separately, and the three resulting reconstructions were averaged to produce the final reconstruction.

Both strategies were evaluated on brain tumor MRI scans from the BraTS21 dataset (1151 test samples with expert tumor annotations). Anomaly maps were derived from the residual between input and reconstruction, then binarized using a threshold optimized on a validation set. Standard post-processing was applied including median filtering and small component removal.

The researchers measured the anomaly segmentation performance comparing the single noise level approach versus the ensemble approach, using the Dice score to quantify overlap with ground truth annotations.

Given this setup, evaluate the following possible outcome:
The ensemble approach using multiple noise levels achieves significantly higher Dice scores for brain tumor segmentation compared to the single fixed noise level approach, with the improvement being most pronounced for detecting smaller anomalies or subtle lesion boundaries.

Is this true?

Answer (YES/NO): NO